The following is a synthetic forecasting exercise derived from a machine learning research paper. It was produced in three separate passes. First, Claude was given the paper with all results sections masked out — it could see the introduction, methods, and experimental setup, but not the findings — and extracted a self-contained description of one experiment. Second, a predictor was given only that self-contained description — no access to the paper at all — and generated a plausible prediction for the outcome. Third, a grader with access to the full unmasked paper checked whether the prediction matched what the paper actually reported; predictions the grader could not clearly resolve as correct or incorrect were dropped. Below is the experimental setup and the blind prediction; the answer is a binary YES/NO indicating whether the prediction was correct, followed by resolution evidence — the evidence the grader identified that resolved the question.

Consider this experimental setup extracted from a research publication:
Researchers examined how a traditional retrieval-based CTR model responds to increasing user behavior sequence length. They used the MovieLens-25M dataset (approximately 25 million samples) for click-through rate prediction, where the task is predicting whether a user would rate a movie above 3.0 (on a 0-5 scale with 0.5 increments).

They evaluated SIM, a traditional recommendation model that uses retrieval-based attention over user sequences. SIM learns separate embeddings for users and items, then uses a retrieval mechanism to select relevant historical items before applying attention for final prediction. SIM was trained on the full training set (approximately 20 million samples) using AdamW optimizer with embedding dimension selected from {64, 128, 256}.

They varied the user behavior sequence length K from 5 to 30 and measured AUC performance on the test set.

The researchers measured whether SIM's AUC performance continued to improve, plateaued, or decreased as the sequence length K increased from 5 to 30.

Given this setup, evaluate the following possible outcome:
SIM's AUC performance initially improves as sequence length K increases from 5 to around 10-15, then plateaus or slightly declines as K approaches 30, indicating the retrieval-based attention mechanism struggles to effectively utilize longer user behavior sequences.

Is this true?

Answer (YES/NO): NO